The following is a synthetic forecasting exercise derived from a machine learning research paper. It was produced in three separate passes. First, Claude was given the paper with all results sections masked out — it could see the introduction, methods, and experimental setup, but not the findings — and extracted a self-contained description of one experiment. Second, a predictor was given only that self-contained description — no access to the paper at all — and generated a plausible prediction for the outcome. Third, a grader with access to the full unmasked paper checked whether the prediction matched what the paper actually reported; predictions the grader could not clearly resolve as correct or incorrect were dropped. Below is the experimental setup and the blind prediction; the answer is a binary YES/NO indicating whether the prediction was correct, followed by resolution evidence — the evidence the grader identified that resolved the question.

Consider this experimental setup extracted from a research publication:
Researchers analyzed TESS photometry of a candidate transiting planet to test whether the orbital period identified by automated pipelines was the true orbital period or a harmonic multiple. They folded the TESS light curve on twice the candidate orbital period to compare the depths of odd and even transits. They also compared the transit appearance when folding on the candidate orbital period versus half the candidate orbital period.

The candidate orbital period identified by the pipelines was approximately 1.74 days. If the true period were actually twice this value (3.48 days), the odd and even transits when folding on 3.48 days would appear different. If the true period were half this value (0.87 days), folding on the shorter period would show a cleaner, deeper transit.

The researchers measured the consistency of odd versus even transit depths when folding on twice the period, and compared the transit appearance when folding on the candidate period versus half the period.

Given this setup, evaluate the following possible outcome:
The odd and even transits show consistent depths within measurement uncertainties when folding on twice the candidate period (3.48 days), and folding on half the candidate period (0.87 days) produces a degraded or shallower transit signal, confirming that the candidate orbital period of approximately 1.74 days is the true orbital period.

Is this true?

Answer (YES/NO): YES